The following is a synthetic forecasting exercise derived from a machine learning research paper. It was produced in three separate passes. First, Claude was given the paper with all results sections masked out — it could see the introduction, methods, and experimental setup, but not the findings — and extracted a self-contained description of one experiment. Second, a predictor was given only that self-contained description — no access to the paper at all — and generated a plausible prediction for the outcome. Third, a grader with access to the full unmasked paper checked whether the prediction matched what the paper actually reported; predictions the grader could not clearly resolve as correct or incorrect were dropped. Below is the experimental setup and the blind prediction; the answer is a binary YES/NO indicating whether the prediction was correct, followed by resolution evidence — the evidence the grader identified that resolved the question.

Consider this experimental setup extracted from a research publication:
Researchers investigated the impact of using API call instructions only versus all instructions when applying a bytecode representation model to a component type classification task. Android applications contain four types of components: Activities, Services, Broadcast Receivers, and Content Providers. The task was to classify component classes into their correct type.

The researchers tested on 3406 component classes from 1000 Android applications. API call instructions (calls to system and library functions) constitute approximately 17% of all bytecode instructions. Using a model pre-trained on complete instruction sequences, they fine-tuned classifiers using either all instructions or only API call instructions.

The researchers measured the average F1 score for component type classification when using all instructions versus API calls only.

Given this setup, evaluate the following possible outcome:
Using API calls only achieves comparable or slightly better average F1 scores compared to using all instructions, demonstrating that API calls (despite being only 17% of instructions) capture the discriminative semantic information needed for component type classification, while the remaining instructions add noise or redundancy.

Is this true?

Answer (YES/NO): NO